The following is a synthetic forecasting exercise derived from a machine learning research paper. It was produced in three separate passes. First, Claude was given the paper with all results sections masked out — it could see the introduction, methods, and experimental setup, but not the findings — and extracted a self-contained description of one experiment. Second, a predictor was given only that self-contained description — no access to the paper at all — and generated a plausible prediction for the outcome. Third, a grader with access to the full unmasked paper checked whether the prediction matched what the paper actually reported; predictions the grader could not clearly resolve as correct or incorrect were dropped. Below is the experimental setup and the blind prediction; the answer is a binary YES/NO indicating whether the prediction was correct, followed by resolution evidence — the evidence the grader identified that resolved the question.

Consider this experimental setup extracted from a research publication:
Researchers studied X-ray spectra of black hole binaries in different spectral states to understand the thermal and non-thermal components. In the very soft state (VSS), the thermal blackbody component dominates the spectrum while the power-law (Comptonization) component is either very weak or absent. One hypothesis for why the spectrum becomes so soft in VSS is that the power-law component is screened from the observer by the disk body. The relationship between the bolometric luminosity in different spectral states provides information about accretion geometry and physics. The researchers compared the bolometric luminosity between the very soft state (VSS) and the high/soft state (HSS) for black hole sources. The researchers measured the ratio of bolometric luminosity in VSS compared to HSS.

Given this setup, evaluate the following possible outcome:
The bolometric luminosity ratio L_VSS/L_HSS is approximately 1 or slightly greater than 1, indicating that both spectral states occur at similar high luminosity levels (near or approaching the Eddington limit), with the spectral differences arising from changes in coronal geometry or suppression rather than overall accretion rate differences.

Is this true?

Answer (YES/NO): NO